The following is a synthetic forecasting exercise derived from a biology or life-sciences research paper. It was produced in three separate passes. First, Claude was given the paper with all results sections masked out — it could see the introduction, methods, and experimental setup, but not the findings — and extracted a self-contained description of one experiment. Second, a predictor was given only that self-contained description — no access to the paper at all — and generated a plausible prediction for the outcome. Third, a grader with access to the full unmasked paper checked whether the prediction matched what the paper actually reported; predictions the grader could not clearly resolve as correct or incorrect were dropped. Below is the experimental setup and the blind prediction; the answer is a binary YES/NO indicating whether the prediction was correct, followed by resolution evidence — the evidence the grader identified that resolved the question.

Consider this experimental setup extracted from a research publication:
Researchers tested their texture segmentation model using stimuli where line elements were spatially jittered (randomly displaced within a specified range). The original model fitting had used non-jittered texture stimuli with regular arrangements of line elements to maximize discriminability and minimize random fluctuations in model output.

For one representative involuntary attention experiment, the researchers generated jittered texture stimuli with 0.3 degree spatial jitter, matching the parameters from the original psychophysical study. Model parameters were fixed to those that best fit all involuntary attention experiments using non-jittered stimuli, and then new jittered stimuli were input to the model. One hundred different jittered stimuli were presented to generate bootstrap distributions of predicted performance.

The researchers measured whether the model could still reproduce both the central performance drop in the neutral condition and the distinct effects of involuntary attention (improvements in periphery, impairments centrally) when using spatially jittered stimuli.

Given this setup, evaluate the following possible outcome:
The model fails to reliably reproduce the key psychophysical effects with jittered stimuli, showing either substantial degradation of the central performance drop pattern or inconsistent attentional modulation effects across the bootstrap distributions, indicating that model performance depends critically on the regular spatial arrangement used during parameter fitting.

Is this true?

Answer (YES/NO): NO